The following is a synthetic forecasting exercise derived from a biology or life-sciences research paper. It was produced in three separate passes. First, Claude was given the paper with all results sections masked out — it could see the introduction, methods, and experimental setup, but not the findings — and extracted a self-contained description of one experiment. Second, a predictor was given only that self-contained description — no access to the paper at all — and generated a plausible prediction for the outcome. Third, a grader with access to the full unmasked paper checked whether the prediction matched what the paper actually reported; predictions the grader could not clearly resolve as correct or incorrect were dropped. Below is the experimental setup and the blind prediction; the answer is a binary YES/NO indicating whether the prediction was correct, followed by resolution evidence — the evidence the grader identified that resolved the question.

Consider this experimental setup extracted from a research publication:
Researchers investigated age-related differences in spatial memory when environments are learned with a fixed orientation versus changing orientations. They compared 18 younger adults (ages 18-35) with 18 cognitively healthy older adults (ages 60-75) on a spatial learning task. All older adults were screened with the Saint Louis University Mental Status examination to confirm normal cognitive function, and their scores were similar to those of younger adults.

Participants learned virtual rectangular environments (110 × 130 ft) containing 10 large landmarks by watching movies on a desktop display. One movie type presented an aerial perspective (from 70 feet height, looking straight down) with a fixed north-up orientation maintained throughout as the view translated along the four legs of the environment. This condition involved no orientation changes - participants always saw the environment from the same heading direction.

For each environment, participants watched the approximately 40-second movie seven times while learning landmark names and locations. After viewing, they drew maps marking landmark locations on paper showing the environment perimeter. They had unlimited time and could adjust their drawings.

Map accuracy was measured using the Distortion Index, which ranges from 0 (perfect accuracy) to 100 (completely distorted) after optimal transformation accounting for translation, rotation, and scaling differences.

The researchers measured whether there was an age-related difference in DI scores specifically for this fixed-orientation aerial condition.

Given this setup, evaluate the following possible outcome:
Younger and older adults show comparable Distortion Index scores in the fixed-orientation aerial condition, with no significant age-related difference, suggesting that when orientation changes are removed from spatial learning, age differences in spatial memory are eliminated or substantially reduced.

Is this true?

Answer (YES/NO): NO